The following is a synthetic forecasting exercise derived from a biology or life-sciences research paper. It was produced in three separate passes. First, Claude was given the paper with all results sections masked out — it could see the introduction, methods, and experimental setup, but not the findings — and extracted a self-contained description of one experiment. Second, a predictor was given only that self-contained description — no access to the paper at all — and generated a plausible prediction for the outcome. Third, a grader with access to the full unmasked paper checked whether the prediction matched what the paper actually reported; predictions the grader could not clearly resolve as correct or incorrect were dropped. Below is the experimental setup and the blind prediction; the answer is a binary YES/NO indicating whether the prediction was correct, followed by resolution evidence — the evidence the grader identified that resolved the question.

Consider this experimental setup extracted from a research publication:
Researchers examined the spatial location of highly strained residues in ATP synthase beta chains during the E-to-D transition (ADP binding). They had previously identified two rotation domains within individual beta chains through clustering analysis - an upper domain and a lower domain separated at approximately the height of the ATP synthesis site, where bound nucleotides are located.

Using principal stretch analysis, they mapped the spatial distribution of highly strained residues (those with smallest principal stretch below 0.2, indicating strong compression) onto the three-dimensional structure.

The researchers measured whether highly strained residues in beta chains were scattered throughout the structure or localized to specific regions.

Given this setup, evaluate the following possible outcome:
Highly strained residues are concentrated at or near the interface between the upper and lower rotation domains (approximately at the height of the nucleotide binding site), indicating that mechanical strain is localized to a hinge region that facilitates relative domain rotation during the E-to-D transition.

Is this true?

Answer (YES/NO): YES